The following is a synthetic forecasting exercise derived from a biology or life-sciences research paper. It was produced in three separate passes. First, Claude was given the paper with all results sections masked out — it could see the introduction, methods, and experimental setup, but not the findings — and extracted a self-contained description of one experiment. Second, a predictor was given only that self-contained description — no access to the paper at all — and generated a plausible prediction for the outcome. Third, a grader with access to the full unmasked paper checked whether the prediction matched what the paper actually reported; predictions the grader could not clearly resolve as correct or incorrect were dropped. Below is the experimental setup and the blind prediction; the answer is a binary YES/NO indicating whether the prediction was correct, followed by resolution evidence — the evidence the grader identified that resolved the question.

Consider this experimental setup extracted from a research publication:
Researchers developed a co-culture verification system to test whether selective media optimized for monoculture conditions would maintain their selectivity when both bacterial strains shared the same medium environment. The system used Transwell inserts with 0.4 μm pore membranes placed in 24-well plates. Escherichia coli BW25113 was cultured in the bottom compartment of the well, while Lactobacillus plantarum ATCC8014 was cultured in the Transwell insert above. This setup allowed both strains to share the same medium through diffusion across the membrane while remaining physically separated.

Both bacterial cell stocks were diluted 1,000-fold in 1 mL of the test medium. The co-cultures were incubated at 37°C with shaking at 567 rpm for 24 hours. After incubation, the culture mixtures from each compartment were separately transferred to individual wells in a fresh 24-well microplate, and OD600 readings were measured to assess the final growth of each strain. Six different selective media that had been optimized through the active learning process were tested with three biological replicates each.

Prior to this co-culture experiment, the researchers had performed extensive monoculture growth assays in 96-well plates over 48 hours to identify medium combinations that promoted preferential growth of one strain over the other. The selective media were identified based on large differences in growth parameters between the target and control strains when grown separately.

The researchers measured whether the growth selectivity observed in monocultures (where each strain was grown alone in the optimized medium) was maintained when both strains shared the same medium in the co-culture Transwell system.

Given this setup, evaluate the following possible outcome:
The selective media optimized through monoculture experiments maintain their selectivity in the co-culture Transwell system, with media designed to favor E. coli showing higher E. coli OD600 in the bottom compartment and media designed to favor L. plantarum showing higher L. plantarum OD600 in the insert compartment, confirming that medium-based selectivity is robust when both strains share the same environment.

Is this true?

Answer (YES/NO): YES